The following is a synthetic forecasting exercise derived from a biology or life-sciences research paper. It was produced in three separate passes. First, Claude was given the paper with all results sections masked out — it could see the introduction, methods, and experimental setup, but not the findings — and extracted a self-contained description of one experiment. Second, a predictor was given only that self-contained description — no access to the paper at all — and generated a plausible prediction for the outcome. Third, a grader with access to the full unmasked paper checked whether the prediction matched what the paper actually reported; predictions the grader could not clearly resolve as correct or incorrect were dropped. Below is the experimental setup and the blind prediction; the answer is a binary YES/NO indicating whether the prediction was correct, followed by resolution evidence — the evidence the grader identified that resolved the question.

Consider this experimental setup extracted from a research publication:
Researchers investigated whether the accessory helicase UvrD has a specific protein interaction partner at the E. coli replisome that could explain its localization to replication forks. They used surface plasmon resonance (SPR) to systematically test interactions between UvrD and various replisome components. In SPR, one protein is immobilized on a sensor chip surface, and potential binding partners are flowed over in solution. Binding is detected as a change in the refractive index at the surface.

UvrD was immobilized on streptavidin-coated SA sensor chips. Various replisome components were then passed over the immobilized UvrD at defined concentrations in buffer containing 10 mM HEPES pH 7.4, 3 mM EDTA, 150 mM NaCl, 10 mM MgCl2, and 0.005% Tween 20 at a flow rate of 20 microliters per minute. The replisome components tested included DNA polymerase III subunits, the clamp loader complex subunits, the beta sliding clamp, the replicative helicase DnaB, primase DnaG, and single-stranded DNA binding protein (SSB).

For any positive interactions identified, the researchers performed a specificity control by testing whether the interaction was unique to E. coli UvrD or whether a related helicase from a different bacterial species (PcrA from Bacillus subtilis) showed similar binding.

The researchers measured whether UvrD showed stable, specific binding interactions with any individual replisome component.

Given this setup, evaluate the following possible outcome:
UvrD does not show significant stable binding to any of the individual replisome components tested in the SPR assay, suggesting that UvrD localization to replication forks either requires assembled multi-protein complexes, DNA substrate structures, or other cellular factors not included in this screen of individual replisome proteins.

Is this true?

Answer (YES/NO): YES